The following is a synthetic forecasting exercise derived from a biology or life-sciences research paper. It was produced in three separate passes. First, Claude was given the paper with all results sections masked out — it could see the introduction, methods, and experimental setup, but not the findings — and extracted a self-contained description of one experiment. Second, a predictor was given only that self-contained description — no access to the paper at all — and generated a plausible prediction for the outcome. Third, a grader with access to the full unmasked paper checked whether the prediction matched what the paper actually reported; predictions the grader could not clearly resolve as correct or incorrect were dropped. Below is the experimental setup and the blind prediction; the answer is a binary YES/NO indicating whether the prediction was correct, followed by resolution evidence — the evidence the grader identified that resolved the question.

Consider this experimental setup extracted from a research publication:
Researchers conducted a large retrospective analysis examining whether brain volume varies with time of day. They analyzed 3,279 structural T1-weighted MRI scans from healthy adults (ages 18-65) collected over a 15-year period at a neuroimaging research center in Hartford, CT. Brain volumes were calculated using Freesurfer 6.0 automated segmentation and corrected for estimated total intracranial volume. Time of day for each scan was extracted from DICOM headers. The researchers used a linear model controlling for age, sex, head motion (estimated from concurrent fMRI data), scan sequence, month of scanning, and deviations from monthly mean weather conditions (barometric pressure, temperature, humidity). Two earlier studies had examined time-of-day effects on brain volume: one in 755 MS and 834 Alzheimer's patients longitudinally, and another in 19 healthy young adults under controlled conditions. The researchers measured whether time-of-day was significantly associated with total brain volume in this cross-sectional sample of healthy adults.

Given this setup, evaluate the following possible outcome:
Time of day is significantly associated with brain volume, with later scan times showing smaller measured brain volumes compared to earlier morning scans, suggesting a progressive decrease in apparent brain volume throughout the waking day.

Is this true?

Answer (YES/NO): NO